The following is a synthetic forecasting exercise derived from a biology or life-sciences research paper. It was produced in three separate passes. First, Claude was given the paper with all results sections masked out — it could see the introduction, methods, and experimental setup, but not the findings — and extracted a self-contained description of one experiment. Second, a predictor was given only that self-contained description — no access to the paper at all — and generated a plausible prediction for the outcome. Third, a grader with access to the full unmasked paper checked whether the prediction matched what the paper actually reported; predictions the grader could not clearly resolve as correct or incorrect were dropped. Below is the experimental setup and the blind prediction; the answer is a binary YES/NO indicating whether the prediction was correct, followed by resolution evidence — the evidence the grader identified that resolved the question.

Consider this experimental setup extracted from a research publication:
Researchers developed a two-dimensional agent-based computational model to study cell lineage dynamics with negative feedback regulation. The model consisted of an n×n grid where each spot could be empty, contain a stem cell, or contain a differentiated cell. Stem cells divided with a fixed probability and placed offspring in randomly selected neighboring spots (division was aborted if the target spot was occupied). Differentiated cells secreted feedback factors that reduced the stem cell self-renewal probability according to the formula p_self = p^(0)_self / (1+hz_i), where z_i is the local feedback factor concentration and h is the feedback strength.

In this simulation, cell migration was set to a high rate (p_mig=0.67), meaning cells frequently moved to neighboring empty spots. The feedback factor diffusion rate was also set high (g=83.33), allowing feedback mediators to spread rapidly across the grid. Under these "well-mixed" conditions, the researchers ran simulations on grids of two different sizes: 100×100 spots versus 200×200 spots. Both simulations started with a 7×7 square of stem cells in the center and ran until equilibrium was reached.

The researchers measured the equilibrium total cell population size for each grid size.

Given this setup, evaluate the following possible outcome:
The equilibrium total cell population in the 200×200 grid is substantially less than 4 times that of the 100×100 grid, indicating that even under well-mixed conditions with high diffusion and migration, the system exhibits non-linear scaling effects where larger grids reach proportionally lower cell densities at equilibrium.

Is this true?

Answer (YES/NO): NO